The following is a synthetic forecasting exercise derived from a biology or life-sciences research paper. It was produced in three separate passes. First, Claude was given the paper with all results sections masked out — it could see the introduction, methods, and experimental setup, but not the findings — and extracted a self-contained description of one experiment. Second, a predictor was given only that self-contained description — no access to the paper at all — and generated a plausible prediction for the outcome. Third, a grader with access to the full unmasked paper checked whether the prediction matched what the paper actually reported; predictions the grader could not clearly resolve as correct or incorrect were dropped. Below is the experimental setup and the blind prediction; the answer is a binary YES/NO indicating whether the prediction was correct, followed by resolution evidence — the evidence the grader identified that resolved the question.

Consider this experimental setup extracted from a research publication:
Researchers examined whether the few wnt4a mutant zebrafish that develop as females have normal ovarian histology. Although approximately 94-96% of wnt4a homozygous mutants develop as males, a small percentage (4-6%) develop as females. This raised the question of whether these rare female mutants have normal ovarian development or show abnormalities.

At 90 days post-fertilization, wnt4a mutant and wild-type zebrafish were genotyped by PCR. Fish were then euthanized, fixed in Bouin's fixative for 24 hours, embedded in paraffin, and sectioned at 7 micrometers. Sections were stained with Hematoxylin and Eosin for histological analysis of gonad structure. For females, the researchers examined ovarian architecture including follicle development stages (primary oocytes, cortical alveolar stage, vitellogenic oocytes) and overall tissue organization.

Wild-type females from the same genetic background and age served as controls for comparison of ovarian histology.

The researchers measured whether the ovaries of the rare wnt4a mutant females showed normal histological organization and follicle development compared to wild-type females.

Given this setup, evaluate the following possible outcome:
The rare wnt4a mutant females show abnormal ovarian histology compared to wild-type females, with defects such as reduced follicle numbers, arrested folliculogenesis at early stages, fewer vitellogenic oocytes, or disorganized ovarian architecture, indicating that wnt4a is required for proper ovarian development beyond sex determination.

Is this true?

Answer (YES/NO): NO